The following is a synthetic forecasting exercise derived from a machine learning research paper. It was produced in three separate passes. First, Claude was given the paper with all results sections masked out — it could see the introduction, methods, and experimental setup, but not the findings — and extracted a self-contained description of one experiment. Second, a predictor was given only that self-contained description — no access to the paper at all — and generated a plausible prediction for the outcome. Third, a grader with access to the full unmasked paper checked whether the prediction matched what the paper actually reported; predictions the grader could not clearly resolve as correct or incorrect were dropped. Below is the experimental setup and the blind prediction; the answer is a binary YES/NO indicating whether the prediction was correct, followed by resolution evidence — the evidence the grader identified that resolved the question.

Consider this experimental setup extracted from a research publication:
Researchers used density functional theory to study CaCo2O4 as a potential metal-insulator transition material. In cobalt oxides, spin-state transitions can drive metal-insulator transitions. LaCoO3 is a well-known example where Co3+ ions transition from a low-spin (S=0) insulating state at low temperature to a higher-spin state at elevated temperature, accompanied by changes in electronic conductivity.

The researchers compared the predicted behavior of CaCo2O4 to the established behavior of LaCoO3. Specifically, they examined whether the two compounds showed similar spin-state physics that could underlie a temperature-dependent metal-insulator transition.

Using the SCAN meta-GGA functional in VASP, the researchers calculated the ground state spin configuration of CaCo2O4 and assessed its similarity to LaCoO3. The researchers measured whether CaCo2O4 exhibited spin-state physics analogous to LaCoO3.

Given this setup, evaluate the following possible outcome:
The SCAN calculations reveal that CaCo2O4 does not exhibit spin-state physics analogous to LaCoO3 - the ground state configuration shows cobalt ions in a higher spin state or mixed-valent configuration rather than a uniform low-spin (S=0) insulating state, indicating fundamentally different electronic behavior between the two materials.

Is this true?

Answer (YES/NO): NO